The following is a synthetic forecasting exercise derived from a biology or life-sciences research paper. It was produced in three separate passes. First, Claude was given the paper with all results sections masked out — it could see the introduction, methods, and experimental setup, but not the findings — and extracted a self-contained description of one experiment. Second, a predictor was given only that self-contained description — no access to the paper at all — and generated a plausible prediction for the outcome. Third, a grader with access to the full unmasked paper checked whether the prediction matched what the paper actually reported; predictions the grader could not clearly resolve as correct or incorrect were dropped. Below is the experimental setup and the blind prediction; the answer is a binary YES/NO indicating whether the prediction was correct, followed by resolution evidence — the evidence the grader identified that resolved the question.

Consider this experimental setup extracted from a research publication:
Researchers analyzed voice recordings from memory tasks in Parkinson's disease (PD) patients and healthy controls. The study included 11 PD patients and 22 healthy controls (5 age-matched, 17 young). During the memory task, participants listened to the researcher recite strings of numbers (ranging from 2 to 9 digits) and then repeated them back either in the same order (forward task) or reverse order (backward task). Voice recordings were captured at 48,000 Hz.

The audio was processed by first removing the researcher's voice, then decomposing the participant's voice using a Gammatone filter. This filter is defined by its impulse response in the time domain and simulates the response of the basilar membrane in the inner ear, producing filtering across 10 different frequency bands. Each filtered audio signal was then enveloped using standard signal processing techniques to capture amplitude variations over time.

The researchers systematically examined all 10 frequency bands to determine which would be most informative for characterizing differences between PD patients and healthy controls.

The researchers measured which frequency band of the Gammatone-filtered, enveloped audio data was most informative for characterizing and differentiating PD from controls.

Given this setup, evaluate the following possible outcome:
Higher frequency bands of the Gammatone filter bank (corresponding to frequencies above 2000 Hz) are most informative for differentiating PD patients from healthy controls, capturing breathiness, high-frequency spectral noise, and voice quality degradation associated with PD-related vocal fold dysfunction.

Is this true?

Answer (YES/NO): YES